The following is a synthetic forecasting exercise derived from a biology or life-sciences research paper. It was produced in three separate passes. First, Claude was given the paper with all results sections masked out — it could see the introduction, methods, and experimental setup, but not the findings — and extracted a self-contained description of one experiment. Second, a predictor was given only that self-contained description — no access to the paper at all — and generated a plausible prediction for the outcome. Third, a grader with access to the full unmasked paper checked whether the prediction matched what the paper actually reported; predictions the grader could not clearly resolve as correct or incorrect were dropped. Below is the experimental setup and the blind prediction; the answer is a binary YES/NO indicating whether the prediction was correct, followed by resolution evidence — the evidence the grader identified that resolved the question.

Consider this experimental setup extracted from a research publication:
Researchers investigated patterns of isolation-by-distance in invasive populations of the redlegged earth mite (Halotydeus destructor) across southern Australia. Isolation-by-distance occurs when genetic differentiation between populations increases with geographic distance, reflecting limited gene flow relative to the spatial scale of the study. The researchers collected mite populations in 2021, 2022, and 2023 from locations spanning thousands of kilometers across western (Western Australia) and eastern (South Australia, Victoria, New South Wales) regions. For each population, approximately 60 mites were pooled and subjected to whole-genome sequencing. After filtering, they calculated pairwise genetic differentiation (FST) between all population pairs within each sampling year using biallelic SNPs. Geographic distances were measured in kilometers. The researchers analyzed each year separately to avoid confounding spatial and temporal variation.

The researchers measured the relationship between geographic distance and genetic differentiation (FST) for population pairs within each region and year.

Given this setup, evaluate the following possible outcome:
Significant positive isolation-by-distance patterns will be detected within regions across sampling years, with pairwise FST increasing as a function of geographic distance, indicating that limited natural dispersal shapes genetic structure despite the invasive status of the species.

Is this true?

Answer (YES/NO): NO